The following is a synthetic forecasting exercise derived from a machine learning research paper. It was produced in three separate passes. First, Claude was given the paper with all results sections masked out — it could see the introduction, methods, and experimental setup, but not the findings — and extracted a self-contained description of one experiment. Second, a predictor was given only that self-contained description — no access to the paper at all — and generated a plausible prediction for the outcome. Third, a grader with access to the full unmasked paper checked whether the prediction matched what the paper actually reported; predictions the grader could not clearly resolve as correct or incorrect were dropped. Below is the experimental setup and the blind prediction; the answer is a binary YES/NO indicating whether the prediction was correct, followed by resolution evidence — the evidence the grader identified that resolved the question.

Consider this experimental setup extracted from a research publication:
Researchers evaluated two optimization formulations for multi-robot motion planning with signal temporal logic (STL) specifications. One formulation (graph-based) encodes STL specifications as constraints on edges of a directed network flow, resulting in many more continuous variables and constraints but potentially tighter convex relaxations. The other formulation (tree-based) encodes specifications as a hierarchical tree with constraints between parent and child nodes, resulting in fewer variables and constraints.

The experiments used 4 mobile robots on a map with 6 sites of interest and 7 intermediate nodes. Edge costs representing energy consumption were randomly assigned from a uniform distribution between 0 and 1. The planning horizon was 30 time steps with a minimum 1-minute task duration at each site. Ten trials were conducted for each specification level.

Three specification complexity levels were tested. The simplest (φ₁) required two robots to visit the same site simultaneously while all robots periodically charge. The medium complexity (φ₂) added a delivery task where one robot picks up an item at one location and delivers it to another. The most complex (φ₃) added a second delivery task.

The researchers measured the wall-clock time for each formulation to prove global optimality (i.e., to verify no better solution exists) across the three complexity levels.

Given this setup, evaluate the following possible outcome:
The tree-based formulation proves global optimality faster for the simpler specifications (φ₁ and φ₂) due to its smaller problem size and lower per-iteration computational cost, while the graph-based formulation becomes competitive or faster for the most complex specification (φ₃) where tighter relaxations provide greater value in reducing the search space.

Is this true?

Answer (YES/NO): NO